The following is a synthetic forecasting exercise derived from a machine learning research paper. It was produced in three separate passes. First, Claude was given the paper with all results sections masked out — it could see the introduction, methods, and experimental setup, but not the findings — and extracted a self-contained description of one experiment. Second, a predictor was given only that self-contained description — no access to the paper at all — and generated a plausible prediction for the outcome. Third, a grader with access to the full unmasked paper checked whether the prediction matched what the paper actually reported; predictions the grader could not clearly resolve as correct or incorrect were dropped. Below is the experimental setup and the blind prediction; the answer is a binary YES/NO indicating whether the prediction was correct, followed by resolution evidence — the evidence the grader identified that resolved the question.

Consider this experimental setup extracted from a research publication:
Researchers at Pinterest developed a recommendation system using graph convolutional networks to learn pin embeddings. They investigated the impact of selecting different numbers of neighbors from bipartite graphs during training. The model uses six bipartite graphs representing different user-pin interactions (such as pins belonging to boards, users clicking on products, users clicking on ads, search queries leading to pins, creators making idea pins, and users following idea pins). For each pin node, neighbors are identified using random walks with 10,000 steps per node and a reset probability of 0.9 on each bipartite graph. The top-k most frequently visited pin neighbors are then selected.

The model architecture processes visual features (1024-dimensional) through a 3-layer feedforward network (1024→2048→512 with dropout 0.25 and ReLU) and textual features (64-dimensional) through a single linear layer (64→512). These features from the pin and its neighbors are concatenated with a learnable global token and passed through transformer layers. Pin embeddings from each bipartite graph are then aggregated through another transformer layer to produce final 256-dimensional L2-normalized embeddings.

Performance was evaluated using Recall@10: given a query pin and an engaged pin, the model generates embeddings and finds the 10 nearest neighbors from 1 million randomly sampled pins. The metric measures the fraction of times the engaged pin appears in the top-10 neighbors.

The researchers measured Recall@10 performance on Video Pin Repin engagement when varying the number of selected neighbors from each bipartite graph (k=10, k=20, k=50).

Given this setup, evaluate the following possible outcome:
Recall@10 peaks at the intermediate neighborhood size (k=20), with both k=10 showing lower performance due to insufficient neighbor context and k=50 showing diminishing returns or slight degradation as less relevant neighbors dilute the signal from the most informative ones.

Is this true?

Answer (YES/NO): NO